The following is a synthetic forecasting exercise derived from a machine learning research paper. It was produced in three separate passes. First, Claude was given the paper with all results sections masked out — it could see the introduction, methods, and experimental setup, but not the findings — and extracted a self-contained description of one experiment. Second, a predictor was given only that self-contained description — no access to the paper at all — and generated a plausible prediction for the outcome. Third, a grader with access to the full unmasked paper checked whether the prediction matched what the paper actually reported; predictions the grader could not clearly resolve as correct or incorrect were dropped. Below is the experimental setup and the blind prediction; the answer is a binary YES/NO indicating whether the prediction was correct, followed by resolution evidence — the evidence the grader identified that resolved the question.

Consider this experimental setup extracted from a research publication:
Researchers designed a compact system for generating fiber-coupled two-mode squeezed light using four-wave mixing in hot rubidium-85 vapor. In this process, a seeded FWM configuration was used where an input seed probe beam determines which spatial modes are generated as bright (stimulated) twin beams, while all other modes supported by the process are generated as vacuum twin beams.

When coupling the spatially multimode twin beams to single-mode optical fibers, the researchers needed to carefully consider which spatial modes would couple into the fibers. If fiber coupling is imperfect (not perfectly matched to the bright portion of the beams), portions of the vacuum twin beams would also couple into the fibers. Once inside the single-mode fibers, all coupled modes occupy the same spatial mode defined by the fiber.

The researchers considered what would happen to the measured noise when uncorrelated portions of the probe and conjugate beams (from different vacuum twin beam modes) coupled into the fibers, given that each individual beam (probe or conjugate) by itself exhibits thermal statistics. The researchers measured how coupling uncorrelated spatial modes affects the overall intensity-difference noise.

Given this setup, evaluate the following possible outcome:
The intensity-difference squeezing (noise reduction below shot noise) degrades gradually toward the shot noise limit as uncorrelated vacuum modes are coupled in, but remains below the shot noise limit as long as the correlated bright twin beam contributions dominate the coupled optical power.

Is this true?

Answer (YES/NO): YES